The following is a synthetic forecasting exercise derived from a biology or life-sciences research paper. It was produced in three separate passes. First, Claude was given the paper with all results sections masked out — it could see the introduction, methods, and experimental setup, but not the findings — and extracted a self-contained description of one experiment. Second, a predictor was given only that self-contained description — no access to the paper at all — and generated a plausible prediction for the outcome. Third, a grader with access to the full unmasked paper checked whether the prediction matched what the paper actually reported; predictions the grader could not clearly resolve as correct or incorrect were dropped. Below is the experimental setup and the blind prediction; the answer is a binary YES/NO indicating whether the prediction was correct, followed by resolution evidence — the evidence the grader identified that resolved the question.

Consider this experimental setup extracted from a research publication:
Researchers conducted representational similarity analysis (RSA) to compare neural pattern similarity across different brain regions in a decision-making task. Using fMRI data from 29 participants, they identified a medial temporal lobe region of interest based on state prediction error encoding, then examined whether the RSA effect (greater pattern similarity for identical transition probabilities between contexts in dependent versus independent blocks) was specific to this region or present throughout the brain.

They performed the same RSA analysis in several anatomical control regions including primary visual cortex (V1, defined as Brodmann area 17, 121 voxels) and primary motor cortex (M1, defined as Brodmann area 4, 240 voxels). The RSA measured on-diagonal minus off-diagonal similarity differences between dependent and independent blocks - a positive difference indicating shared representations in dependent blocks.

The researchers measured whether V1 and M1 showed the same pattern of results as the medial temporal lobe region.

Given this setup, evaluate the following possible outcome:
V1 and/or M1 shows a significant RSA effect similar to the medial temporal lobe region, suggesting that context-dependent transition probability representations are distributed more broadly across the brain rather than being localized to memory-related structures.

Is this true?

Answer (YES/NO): NO